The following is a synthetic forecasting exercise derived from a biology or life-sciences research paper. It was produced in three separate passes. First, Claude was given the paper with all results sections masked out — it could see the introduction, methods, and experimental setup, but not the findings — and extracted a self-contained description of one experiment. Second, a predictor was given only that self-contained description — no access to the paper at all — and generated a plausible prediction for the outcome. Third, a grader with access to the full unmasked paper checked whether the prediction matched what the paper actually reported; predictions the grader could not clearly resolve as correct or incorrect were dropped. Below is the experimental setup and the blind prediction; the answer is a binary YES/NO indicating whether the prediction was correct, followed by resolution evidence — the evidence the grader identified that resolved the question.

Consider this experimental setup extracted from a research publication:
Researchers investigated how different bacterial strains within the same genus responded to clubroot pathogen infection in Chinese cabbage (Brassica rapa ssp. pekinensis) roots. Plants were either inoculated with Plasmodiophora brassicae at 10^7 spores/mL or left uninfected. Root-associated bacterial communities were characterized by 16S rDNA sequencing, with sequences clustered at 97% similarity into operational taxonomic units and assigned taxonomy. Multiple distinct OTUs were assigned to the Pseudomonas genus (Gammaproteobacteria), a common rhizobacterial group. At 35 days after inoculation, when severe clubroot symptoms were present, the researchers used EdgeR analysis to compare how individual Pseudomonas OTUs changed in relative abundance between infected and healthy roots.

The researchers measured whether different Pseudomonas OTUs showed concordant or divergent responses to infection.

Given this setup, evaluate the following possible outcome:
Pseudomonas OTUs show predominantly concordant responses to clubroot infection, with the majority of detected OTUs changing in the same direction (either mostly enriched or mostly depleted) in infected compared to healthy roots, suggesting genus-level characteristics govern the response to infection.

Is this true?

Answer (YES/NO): NO